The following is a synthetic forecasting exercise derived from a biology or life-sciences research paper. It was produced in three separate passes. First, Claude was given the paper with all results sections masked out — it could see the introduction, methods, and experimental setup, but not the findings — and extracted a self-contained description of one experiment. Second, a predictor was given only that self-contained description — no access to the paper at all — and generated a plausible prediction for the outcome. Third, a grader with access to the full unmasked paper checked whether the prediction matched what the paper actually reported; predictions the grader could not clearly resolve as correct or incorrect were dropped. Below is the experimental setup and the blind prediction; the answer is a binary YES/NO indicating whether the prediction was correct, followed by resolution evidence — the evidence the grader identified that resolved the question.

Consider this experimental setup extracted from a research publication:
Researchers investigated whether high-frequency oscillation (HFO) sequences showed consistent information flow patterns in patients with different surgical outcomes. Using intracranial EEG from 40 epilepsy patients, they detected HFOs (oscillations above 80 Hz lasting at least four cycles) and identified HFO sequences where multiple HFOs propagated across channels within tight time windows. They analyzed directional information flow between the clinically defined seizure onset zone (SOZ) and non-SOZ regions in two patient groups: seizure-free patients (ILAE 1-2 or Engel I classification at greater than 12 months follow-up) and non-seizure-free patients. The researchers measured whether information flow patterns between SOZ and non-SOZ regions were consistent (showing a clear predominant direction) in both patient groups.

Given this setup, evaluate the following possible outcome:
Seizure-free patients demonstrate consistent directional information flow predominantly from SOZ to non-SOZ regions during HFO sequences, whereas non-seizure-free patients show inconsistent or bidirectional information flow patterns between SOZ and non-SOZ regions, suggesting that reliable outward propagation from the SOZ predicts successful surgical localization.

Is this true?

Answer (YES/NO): NO